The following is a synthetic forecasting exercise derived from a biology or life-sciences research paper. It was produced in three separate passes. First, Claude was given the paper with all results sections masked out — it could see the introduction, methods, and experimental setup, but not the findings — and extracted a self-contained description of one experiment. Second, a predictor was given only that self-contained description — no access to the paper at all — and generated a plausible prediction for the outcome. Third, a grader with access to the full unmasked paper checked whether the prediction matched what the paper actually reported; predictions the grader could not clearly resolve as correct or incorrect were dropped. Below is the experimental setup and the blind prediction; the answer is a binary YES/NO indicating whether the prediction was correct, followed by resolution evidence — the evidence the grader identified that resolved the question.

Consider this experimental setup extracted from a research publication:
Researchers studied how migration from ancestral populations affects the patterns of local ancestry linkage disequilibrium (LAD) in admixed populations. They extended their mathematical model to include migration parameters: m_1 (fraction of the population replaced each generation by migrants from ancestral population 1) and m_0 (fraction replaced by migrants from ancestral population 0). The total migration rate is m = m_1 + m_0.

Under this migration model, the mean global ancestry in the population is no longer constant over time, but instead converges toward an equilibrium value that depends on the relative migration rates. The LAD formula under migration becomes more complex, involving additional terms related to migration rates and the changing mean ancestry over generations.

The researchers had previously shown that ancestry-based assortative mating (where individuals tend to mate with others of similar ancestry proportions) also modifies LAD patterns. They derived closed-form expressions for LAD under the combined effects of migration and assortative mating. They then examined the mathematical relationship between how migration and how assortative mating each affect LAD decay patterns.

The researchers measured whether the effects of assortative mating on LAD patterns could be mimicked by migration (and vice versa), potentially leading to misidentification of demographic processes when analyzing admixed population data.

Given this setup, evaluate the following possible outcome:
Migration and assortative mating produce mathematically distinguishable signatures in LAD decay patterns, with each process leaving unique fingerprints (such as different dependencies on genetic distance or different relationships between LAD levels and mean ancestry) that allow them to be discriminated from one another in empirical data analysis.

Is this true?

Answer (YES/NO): NO